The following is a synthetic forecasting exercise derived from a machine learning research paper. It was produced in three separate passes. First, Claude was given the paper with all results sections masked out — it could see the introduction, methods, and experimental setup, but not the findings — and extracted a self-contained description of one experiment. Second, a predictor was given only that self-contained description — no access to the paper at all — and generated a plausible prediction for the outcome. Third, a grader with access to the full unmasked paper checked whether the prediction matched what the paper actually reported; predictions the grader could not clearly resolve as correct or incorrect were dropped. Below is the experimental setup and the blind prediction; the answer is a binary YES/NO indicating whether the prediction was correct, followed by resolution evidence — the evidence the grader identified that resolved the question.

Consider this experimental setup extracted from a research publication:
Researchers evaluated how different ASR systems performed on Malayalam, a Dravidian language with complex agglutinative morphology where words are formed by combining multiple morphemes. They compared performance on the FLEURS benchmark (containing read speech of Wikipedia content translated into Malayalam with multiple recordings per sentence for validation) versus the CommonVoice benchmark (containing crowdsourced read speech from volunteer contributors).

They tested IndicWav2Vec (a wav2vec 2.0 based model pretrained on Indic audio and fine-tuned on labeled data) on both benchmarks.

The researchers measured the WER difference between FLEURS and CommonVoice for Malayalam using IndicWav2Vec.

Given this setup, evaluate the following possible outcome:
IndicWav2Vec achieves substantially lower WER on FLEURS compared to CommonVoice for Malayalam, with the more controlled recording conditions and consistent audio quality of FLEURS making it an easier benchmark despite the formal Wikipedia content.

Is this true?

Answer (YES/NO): YES